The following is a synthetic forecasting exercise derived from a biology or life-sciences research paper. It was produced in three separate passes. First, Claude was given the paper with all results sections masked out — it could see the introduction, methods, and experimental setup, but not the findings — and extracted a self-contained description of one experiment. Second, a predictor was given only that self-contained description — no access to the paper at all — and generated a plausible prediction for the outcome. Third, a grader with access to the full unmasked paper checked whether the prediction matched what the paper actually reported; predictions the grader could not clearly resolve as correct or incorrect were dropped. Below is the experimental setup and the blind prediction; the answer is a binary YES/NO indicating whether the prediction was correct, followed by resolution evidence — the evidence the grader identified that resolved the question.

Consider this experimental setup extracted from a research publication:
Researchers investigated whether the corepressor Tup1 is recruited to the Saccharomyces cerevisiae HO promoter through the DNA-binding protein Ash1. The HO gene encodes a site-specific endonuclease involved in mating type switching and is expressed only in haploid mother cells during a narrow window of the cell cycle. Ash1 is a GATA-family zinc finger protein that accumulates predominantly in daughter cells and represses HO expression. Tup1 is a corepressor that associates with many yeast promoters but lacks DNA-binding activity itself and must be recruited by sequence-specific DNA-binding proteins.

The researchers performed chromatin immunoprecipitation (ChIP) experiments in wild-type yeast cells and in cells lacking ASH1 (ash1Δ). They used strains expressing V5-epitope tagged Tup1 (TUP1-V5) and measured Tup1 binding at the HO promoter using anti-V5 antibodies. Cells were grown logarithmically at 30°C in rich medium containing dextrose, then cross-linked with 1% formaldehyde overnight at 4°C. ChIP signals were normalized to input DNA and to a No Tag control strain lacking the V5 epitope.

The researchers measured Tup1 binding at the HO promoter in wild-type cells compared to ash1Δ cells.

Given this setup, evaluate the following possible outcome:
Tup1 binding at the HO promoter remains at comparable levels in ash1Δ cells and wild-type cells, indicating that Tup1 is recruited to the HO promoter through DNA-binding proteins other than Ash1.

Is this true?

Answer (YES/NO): NO